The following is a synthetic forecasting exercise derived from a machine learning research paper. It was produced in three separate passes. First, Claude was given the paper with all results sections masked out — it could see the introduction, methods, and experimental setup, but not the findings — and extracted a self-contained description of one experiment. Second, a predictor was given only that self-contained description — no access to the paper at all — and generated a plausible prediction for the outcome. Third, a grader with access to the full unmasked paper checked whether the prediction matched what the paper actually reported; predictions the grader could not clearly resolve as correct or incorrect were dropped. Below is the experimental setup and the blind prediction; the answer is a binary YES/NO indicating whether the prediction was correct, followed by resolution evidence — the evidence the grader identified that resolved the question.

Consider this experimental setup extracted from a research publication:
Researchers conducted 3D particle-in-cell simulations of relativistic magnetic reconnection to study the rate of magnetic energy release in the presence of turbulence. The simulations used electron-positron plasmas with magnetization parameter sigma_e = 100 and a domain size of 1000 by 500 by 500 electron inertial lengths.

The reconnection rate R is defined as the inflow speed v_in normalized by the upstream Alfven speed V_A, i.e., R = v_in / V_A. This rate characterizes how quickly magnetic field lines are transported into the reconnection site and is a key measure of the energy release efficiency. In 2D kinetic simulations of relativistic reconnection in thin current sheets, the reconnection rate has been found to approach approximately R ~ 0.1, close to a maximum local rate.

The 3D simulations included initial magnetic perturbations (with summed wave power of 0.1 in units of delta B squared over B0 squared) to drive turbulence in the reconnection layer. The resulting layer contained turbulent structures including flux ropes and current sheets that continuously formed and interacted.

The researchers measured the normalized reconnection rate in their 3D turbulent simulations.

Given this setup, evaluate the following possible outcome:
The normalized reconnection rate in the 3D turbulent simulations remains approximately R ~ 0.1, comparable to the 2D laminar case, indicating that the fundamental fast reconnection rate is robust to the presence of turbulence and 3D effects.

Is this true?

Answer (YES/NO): YES